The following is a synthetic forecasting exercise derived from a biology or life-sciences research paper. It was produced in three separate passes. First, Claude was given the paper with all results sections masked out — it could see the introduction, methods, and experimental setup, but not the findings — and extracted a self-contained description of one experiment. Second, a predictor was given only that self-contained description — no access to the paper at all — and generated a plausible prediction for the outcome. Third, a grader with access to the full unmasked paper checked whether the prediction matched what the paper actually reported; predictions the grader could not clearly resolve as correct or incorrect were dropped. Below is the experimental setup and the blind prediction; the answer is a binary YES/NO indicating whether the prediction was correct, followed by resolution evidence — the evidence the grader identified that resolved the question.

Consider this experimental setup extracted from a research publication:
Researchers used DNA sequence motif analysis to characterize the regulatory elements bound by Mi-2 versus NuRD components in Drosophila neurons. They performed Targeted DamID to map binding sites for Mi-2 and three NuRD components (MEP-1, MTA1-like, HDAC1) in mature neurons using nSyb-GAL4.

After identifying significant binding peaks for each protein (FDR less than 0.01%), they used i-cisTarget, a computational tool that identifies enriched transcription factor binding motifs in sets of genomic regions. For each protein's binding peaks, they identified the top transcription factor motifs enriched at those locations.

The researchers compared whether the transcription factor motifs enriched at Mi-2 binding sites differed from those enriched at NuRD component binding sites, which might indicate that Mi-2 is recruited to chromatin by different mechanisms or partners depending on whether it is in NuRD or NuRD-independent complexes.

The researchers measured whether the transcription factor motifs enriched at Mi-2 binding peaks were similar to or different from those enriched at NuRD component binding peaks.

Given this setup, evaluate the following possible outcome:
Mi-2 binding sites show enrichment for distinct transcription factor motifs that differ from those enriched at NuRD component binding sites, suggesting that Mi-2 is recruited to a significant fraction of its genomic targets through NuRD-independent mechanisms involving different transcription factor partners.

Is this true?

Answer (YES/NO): YES